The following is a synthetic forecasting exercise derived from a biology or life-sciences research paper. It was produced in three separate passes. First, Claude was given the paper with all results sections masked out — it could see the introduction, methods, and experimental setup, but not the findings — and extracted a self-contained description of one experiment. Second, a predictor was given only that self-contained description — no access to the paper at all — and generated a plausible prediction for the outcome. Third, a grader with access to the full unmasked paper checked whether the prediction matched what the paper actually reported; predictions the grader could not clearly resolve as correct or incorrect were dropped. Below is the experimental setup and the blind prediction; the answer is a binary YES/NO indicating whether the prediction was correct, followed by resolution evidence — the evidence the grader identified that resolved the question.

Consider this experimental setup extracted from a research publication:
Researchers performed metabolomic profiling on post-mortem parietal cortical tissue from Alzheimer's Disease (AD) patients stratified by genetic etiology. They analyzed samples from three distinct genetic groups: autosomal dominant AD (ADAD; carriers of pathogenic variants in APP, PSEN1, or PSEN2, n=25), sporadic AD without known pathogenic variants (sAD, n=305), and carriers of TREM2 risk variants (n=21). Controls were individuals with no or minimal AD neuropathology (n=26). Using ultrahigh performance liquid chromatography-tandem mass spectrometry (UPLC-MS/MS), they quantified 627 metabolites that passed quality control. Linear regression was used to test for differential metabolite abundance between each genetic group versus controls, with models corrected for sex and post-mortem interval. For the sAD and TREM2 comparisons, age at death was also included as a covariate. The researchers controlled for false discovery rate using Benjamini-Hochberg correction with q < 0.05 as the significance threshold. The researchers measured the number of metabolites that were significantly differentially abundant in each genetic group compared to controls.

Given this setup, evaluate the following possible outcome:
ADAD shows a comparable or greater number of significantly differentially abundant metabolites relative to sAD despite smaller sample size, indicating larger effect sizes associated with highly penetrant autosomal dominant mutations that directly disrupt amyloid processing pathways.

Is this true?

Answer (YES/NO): YES